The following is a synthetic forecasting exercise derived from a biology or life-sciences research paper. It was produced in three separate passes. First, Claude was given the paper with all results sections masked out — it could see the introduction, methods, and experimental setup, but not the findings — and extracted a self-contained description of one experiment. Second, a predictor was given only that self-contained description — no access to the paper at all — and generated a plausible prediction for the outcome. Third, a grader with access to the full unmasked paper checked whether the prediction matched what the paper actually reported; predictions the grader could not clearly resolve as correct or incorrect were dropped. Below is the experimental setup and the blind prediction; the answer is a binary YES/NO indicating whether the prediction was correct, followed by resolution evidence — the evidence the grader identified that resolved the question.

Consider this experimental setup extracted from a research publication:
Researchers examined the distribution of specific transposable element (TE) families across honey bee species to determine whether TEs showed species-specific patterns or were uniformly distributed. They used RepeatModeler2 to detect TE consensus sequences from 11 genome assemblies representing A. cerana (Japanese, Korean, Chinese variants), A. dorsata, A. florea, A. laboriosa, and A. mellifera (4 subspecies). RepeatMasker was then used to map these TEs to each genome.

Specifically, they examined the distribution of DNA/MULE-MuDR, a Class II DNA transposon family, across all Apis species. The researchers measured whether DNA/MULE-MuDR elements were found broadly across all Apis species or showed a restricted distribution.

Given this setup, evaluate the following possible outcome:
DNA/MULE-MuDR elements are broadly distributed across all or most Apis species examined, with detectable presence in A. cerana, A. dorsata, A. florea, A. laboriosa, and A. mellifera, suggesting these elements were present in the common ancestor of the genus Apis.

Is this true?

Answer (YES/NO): NO